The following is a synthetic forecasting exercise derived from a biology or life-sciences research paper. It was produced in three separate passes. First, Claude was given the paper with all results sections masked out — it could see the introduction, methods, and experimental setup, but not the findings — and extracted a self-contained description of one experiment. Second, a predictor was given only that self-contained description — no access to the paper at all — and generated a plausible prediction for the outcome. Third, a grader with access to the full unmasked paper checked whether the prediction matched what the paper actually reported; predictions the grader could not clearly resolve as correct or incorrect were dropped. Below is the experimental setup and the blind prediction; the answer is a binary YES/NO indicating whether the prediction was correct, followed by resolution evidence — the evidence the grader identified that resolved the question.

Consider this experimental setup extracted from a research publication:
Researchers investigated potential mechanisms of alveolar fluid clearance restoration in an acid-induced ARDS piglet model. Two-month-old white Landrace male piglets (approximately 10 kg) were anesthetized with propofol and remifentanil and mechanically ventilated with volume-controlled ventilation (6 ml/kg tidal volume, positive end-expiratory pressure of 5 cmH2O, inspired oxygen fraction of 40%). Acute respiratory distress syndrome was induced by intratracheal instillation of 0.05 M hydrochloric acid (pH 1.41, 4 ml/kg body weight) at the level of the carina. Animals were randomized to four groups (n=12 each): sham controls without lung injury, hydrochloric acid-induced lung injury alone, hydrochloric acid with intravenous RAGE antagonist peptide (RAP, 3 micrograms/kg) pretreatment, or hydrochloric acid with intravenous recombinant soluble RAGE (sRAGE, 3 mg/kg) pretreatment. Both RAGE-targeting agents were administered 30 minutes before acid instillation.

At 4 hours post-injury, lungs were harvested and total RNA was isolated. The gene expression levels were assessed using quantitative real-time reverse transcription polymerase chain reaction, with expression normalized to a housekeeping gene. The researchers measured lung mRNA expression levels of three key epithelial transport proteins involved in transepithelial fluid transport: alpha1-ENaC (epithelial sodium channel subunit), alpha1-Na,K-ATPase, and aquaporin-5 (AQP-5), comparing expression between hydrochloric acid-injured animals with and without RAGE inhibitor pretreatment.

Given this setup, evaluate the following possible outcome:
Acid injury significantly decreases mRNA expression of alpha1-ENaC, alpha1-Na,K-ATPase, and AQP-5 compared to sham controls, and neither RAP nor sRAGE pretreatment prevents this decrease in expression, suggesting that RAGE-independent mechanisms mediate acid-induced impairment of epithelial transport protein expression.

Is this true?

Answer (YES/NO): NO